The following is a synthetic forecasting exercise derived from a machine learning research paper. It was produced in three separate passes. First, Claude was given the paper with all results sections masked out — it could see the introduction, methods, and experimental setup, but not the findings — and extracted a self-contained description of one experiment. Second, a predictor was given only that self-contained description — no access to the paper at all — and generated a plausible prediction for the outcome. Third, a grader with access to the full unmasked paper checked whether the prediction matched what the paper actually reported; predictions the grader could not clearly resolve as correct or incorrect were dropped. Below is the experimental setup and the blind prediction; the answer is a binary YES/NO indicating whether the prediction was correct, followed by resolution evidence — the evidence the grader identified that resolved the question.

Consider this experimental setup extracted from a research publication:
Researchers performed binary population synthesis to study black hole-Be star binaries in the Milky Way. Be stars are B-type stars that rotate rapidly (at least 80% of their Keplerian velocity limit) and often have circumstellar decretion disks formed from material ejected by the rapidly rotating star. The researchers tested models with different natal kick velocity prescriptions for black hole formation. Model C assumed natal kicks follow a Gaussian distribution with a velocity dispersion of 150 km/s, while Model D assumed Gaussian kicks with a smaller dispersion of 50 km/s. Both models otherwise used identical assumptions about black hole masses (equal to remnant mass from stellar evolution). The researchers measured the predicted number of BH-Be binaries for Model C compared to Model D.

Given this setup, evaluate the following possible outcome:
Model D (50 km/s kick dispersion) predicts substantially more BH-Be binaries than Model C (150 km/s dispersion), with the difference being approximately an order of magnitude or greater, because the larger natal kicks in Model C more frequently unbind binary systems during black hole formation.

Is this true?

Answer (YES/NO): NO